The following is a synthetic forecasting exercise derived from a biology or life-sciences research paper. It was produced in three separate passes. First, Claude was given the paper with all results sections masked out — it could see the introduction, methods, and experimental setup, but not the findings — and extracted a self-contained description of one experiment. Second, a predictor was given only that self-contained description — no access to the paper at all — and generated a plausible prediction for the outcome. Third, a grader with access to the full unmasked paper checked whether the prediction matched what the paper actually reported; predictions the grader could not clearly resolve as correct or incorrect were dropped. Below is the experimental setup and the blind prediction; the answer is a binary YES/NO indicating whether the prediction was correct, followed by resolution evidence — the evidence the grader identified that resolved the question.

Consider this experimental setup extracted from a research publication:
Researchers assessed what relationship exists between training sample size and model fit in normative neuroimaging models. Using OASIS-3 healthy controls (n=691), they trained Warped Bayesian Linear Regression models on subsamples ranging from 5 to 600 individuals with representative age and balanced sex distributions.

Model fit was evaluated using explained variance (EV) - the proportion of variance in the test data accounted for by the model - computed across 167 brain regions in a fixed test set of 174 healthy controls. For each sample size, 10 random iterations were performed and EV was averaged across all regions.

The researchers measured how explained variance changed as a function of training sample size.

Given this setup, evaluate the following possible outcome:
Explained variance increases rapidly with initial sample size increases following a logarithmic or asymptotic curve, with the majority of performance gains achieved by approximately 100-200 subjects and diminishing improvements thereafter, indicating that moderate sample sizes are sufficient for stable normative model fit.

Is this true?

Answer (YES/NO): YES